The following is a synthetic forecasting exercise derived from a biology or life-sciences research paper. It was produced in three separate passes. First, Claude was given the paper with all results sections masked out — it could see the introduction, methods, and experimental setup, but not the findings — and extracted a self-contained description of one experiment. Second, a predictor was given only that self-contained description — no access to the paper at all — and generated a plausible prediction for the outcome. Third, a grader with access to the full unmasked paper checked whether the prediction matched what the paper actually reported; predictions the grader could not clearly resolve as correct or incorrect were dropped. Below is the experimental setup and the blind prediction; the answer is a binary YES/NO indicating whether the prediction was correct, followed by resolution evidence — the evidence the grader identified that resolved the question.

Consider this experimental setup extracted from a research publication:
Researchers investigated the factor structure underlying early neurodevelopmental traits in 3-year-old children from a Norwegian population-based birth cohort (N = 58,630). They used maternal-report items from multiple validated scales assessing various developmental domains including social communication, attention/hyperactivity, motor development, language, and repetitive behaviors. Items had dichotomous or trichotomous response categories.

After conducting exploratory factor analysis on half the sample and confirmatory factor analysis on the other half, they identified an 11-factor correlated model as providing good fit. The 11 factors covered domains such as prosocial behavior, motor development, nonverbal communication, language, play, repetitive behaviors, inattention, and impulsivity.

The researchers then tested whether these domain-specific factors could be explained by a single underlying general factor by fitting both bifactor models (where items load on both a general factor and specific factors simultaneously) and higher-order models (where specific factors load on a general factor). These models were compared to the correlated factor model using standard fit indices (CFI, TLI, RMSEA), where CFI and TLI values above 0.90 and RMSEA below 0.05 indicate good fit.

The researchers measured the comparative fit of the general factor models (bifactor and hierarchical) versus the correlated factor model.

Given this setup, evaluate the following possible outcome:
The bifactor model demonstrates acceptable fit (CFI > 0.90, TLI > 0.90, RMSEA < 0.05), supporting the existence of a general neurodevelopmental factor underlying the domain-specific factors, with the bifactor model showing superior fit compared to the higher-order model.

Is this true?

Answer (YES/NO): NO